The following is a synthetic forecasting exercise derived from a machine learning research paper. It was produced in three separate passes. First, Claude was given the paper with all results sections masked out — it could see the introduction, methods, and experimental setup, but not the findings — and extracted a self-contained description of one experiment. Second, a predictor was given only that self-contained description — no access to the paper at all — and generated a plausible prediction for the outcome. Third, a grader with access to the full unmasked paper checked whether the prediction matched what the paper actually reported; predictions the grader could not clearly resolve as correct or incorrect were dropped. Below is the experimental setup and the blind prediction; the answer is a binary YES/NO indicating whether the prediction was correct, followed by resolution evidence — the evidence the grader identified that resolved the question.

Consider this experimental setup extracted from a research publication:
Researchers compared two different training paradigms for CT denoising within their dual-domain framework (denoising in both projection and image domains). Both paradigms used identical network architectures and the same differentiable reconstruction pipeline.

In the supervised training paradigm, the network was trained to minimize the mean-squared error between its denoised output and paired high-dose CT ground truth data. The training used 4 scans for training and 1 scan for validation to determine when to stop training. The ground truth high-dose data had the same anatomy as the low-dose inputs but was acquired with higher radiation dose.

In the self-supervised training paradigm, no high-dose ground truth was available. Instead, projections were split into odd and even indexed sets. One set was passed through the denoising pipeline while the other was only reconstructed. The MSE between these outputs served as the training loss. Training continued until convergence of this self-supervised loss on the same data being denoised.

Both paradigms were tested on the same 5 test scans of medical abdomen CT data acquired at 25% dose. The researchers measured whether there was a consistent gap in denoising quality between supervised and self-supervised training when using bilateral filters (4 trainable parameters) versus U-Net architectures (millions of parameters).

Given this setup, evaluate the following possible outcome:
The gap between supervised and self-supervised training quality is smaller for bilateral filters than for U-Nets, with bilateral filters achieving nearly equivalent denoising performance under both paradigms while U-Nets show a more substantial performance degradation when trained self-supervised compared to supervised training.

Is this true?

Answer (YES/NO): YES